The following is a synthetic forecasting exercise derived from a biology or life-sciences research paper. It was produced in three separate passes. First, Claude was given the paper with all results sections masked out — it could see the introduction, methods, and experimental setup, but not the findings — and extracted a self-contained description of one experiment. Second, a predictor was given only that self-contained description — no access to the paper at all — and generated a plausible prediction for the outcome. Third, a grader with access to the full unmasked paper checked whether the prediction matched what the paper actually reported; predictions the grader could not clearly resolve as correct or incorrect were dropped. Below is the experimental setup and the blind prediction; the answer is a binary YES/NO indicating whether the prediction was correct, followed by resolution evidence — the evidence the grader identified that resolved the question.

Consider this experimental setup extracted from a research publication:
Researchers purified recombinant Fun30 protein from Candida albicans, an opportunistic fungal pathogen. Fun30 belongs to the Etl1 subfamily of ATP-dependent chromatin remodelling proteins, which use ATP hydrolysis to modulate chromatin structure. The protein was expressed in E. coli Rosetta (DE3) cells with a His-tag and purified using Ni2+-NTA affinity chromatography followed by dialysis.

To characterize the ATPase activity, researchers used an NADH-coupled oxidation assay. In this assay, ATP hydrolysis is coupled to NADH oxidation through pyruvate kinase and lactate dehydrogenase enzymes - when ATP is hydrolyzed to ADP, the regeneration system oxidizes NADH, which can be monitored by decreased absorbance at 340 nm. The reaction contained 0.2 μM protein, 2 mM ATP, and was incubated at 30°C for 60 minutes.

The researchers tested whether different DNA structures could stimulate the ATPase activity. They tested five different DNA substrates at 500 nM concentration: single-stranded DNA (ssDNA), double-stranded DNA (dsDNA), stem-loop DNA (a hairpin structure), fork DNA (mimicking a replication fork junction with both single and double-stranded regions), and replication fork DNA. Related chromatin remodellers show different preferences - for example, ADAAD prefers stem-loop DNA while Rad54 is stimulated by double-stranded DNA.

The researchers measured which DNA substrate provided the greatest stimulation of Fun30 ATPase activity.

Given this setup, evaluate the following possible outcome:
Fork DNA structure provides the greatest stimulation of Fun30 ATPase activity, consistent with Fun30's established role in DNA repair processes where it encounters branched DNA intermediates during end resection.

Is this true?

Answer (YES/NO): YES